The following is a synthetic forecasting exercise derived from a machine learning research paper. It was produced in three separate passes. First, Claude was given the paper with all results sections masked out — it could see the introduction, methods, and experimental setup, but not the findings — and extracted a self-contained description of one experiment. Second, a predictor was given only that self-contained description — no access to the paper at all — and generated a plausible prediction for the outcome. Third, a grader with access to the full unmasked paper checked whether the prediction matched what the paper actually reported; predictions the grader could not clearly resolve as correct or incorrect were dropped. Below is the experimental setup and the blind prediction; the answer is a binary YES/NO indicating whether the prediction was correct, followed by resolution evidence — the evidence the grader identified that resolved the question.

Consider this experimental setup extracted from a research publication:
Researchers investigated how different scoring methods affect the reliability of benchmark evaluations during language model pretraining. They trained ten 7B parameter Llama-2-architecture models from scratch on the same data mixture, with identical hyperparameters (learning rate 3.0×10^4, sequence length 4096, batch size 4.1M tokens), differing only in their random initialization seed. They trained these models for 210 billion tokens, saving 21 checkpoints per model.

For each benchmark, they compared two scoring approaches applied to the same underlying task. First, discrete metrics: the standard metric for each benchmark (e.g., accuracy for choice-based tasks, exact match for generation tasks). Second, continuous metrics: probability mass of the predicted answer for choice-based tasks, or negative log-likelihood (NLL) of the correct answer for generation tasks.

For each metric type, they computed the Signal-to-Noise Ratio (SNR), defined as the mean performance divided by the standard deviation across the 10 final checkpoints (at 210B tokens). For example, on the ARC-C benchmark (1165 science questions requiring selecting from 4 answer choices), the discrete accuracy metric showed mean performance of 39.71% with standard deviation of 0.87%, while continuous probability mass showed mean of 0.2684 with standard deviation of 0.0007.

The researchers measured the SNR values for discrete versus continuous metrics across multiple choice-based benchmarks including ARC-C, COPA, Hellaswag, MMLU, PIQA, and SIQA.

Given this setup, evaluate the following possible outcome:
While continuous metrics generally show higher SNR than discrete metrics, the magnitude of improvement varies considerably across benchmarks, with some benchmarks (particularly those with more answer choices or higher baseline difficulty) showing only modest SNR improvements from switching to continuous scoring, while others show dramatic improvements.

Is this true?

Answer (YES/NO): NO